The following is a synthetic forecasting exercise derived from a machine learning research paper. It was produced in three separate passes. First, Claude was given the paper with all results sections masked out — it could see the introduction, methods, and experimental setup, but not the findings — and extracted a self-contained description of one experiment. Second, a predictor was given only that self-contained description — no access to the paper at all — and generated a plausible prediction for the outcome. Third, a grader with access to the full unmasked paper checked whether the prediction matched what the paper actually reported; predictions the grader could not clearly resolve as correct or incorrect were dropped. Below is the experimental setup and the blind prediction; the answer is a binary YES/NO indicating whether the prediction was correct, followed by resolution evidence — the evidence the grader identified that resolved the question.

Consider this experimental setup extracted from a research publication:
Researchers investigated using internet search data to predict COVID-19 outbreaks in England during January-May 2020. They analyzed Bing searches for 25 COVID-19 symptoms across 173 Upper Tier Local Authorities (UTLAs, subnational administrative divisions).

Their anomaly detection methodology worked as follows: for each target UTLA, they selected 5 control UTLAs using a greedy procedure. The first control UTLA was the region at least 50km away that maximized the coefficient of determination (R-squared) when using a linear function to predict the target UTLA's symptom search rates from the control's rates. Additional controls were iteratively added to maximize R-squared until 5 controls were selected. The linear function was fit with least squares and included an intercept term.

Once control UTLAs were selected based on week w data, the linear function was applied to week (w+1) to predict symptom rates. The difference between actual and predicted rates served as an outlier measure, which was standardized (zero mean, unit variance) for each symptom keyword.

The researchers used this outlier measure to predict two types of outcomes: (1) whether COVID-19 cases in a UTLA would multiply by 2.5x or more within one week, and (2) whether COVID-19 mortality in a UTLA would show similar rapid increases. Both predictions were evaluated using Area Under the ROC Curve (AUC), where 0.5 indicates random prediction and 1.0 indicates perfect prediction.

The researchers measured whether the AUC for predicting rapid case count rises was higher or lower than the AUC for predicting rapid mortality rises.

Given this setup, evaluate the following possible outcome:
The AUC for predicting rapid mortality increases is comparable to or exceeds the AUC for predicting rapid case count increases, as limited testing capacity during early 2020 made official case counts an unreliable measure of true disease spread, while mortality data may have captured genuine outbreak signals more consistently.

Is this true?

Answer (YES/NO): YES